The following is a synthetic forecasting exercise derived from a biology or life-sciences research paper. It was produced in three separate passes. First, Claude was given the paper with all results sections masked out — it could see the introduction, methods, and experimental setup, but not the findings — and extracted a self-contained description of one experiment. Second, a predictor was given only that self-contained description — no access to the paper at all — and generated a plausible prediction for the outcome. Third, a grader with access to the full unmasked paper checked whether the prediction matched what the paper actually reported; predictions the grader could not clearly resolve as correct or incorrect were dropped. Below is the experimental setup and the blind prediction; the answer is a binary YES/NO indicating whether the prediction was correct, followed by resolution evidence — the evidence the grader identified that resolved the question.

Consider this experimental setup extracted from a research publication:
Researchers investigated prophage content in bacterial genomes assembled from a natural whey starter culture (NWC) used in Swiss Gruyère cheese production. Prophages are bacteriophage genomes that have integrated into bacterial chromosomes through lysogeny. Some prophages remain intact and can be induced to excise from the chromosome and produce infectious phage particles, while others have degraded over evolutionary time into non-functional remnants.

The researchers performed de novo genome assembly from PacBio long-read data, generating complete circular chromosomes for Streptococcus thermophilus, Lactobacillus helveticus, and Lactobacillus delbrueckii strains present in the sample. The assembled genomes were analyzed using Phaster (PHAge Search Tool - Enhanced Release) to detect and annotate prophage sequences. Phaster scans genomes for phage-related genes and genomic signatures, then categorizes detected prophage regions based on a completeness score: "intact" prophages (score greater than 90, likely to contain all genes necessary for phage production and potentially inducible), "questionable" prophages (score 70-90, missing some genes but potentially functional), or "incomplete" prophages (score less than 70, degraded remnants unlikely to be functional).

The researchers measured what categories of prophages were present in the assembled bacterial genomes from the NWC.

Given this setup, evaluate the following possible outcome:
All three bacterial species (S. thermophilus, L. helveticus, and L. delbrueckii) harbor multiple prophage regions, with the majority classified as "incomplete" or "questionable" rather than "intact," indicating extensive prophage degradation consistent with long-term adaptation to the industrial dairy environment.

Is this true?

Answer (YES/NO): NO